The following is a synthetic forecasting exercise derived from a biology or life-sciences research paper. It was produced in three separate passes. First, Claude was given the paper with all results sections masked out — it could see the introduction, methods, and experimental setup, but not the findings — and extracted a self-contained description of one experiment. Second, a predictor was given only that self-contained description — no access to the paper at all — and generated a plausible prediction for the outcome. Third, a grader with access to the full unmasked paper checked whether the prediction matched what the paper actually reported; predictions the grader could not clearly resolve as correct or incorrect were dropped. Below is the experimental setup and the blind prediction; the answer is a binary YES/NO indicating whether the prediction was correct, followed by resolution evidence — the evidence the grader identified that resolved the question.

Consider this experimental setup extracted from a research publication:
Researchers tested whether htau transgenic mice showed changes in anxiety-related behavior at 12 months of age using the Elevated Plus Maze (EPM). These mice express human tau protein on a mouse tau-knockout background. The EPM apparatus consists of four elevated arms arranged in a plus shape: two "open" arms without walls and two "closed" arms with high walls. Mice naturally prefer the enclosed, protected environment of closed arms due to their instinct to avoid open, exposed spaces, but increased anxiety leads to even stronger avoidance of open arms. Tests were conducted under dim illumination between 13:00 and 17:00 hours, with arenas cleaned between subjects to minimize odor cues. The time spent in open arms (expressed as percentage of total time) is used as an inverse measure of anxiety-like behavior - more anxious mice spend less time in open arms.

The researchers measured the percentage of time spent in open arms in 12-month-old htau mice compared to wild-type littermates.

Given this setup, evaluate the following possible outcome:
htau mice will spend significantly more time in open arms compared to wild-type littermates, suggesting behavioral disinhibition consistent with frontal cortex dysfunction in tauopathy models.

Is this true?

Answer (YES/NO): NO